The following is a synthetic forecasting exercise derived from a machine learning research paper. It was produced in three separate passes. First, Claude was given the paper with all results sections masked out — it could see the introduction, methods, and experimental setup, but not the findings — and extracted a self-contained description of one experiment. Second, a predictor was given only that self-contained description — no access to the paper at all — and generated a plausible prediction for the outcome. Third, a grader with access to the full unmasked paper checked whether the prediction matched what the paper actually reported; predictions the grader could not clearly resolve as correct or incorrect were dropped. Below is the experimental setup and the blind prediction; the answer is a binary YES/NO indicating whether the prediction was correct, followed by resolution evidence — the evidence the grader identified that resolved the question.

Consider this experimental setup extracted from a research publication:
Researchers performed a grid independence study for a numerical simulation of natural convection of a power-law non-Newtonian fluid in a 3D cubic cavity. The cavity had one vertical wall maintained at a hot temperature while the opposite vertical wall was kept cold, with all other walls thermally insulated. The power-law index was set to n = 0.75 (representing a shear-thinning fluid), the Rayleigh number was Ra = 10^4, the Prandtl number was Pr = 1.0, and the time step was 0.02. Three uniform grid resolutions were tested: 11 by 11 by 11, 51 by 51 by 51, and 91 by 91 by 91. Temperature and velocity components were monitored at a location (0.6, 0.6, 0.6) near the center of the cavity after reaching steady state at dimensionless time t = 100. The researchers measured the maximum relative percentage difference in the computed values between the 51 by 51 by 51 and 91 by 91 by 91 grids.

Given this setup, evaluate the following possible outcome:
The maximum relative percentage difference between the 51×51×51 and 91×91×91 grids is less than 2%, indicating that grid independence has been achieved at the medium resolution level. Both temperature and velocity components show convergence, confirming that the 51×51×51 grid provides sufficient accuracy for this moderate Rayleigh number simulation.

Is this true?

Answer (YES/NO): YES